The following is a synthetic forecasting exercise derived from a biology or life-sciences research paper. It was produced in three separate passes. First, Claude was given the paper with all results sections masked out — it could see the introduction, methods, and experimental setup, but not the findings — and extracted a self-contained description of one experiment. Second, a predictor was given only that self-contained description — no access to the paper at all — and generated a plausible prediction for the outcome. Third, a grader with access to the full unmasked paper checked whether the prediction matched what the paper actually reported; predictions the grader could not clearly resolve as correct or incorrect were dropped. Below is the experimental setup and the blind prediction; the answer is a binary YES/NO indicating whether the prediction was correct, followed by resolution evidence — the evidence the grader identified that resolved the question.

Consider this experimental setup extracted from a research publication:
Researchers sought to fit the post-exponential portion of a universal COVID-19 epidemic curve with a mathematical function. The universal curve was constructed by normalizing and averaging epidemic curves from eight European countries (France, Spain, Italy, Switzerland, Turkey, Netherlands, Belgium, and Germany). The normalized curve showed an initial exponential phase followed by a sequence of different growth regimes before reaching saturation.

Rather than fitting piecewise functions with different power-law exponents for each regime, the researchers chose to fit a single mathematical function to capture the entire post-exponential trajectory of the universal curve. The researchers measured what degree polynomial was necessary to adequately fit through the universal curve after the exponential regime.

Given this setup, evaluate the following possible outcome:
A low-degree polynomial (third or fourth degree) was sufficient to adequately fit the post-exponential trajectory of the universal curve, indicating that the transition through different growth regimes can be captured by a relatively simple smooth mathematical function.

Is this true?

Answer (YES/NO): NO